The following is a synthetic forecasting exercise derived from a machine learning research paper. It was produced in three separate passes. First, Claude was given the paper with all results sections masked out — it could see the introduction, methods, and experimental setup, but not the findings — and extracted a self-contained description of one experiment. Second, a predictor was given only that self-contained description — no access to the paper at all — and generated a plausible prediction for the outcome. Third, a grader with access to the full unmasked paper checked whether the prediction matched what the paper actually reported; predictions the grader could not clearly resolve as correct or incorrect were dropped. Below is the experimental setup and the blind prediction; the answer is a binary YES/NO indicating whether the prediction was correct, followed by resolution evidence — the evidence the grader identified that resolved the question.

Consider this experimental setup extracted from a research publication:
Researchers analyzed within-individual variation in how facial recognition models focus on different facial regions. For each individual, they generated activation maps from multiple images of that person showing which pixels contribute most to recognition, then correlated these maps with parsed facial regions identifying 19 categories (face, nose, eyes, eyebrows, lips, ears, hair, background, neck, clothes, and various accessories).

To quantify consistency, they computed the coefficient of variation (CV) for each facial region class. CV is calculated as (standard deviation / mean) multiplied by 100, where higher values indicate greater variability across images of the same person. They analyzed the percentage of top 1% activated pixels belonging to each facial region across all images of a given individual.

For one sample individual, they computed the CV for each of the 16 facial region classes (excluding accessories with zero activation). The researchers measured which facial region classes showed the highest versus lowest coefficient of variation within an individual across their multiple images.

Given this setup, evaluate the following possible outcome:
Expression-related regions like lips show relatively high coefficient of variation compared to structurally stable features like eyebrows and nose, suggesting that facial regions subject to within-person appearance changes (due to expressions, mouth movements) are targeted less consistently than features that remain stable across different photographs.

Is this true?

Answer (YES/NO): NO